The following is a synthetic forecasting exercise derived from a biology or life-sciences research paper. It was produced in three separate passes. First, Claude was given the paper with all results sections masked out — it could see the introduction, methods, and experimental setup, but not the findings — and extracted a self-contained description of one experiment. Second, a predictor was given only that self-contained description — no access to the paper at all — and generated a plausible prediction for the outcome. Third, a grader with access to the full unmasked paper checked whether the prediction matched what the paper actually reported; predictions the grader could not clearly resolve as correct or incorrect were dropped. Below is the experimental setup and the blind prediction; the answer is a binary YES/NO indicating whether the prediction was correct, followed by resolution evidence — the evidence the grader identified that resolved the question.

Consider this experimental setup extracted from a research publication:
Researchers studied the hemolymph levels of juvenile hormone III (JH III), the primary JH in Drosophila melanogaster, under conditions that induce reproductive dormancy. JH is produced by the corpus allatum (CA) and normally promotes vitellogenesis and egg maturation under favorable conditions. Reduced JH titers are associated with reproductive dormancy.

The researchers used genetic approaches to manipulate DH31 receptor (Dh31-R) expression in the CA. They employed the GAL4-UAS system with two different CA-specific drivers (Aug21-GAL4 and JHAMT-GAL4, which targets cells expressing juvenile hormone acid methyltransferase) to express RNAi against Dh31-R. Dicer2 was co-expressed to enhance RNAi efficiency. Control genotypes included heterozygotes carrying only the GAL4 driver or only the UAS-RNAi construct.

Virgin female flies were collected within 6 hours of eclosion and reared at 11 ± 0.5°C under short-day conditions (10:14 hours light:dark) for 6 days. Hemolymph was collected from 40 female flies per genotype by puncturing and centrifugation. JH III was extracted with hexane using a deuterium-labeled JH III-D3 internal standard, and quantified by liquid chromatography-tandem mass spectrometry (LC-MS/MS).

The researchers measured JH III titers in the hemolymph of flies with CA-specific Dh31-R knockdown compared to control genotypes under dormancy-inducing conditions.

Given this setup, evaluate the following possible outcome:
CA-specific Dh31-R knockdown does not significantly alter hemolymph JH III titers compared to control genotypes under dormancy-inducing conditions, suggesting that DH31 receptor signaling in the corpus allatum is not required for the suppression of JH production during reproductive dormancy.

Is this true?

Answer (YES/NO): NO